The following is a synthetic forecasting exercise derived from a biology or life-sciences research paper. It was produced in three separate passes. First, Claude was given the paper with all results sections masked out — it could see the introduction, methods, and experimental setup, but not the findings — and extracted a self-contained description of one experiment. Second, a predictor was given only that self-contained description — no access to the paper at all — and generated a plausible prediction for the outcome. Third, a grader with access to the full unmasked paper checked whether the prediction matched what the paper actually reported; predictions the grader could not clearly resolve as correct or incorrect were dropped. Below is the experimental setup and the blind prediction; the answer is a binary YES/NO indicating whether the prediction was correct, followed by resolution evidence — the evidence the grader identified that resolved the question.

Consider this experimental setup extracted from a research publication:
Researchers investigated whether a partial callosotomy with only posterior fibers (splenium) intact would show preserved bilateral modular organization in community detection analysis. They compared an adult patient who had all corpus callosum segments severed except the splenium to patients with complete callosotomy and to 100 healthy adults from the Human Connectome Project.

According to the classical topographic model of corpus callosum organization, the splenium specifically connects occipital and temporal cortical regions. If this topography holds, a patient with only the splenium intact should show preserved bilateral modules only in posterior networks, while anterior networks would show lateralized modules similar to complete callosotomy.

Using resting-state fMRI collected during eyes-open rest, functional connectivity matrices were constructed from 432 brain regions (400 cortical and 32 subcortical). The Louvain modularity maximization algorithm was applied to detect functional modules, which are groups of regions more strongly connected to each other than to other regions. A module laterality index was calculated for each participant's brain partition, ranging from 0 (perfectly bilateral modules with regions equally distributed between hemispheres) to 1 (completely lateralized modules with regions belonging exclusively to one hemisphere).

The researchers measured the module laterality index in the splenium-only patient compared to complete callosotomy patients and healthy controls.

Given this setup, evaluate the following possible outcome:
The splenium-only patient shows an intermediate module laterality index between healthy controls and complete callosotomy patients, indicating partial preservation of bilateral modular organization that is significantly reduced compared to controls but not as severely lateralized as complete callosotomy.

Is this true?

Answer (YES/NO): NO